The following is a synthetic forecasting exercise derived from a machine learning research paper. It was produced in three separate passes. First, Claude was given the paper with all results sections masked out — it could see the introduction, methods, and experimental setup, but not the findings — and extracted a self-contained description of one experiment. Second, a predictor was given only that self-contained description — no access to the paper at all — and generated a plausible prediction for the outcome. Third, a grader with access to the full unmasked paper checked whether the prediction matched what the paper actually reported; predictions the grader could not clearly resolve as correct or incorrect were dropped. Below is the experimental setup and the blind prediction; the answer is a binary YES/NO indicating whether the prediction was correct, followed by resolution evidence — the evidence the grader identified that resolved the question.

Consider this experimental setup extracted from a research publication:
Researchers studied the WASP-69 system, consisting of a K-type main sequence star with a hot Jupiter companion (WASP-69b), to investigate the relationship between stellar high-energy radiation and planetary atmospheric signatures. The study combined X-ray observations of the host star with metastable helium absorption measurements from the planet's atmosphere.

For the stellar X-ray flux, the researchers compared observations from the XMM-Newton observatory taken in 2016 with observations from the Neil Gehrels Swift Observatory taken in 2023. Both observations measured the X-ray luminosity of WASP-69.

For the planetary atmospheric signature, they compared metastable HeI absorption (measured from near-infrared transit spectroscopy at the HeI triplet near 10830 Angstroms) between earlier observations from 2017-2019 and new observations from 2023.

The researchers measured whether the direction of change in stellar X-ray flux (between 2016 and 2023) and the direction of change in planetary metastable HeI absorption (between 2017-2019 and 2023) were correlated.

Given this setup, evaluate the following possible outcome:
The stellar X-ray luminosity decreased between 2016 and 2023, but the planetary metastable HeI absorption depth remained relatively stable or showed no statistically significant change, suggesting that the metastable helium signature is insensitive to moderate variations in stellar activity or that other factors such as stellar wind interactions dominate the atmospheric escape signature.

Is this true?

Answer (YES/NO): NO